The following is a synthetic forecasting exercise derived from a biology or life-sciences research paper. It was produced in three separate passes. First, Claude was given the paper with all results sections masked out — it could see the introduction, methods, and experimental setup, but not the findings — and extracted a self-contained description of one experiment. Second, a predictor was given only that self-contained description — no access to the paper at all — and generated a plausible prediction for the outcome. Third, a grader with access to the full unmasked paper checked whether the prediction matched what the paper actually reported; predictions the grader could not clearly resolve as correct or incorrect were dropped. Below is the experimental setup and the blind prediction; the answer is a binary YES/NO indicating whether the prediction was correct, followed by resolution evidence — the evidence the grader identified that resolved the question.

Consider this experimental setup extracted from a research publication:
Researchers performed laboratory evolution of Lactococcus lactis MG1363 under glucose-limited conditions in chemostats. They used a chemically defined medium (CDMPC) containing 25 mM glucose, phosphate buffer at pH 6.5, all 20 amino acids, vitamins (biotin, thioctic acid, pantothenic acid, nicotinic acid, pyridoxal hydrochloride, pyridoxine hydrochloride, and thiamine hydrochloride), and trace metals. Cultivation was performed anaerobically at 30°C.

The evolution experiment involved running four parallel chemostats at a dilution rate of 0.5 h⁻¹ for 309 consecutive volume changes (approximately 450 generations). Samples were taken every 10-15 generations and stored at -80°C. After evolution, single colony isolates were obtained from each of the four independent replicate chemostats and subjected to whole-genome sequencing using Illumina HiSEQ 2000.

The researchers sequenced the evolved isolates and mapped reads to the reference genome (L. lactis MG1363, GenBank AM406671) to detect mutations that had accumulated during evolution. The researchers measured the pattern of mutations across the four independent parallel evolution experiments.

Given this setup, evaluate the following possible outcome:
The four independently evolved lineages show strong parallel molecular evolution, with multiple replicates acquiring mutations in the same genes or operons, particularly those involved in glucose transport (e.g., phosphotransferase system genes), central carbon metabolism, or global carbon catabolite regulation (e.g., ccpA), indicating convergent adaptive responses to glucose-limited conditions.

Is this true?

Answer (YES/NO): YES